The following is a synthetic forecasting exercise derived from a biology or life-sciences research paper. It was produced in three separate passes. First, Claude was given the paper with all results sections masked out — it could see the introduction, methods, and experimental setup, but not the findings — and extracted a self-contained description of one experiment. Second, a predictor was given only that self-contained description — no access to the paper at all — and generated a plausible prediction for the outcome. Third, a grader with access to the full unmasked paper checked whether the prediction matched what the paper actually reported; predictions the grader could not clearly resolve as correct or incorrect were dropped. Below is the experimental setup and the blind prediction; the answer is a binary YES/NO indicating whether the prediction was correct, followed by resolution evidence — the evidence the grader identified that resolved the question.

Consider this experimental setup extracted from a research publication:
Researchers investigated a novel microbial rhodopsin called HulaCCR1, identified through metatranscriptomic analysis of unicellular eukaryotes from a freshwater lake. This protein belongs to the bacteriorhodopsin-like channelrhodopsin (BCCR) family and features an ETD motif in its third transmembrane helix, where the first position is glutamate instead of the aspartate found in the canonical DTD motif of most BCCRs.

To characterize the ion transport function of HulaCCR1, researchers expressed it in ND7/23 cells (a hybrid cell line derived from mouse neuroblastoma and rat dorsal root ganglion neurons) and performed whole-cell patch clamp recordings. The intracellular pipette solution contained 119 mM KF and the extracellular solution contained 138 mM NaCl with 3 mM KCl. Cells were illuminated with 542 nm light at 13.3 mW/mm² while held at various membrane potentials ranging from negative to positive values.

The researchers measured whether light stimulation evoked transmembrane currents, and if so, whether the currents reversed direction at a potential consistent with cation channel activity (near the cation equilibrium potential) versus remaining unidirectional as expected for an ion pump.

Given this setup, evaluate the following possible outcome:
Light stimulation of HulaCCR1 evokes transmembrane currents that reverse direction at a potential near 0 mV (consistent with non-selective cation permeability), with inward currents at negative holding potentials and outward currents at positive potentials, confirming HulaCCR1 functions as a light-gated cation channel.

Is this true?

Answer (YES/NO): YES